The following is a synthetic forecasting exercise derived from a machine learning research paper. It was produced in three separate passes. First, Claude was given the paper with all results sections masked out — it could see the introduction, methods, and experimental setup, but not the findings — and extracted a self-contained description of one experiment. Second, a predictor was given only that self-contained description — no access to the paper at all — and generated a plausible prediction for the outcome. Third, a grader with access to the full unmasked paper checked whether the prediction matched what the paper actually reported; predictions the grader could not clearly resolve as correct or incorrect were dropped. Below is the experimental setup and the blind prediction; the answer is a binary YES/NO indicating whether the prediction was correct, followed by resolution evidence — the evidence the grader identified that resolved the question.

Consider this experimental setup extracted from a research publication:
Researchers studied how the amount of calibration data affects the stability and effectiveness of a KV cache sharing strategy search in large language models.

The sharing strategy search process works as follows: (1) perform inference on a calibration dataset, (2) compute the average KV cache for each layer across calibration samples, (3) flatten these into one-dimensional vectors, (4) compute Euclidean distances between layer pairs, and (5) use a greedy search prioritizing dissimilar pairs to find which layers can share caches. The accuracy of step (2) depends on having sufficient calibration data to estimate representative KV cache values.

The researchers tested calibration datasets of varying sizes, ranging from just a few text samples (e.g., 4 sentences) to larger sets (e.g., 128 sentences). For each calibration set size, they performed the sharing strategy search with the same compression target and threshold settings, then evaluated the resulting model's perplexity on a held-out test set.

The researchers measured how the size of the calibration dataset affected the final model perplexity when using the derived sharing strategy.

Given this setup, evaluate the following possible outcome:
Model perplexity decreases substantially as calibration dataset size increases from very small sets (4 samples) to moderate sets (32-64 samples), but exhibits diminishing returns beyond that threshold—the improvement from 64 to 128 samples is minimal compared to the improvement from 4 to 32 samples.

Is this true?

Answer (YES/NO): NO